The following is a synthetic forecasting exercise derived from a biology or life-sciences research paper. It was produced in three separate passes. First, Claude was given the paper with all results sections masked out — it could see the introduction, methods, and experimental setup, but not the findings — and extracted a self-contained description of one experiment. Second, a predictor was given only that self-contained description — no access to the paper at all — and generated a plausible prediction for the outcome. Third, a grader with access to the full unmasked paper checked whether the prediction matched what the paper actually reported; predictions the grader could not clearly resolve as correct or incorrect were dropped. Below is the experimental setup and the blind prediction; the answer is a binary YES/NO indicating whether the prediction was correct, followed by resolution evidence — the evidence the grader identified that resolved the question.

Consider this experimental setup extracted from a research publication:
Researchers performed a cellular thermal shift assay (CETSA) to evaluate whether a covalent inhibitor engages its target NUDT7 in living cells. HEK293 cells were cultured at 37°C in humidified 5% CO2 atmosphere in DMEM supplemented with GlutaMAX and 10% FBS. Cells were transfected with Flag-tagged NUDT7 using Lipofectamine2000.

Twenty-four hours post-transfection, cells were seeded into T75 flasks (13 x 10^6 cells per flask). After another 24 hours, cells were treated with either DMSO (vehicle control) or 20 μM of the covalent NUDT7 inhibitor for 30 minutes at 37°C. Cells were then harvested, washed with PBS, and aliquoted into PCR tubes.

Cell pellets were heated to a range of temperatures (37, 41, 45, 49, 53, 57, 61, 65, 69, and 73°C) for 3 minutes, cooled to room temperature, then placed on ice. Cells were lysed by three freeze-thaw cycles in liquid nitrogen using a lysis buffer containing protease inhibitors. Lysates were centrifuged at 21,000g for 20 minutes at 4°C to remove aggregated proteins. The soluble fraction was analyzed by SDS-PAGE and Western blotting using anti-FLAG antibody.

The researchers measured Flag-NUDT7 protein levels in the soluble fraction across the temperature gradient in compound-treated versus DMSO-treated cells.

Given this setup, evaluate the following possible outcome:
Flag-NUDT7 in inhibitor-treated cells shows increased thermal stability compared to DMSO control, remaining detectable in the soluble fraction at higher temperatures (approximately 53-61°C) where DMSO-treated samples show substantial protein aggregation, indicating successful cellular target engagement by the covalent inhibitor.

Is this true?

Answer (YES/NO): YES